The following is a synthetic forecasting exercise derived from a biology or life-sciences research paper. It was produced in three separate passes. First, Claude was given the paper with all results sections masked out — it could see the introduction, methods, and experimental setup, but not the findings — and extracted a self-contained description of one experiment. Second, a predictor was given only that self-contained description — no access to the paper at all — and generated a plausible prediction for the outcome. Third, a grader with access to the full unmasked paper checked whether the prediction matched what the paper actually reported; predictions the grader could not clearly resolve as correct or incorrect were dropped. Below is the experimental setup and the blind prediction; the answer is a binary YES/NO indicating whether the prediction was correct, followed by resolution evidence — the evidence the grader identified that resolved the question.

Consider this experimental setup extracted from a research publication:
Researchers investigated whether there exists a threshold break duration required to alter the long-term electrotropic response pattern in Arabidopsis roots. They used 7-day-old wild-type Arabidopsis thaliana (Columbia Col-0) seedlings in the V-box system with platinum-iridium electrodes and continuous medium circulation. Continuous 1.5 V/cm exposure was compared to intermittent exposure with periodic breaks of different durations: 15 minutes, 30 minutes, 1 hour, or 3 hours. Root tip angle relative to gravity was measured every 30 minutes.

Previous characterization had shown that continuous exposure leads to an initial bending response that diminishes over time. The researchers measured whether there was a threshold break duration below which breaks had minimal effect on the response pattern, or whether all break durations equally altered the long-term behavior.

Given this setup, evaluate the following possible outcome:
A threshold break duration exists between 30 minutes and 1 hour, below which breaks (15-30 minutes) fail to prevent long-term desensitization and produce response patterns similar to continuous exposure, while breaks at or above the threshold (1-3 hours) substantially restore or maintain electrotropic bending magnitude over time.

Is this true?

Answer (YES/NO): NO